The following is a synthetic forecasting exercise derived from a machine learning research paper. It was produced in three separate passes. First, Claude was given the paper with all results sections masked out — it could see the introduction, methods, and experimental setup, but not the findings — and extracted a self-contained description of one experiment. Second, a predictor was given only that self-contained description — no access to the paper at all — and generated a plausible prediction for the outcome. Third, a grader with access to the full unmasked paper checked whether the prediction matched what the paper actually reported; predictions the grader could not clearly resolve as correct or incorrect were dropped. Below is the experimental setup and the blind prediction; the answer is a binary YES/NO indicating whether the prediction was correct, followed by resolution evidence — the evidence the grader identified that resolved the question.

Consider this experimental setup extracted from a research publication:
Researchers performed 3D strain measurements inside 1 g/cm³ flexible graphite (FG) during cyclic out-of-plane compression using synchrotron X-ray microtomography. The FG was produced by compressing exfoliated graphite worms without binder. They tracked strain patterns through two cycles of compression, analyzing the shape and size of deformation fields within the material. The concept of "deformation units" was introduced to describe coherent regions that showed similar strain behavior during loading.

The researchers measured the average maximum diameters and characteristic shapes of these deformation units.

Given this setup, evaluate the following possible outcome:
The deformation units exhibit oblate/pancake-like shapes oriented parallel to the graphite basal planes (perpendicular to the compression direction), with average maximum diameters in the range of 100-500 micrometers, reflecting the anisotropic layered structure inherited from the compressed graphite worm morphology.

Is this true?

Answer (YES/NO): NO